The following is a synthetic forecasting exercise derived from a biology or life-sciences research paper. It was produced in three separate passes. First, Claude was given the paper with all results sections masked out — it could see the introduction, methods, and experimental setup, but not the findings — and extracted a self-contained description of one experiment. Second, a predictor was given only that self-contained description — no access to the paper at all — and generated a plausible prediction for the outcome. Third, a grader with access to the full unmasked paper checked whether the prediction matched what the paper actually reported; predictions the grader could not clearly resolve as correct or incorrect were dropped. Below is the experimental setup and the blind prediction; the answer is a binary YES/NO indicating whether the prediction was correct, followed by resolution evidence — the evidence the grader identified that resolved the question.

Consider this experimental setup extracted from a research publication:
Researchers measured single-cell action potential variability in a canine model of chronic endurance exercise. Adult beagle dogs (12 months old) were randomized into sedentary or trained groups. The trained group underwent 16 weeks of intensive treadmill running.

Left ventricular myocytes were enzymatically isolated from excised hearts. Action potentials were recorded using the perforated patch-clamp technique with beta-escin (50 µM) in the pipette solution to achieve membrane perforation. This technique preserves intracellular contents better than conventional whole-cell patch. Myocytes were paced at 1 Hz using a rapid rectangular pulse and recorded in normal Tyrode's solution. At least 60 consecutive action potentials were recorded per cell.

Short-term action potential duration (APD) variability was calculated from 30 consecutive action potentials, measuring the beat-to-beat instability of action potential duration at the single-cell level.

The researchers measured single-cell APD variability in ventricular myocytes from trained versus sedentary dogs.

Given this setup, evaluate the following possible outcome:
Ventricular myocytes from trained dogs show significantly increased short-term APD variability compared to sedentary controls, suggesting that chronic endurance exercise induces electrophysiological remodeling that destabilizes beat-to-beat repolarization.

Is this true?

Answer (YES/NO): YES